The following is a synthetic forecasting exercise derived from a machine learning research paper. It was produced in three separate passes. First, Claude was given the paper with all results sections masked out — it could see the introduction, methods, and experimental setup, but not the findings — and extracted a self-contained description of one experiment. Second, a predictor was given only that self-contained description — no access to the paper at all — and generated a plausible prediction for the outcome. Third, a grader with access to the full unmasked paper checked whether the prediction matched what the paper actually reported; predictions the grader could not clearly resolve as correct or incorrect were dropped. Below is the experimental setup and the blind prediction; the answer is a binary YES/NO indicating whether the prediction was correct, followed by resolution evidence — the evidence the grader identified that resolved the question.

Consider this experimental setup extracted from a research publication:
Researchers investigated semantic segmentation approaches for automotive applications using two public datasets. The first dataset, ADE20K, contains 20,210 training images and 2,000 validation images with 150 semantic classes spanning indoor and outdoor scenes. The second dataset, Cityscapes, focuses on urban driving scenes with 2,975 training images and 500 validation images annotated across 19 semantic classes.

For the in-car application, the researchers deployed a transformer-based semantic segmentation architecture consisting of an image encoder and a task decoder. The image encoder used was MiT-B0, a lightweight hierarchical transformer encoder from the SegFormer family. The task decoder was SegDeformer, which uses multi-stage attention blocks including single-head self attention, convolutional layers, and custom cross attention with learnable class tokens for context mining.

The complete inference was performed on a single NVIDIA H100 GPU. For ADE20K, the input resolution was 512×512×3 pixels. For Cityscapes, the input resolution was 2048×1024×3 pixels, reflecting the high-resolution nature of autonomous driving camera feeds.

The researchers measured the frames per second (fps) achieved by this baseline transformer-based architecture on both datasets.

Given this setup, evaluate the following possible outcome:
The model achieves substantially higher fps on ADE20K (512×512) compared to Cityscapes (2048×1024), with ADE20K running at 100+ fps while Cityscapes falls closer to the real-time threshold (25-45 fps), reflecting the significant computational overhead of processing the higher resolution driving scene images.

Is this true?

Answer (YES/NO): NO